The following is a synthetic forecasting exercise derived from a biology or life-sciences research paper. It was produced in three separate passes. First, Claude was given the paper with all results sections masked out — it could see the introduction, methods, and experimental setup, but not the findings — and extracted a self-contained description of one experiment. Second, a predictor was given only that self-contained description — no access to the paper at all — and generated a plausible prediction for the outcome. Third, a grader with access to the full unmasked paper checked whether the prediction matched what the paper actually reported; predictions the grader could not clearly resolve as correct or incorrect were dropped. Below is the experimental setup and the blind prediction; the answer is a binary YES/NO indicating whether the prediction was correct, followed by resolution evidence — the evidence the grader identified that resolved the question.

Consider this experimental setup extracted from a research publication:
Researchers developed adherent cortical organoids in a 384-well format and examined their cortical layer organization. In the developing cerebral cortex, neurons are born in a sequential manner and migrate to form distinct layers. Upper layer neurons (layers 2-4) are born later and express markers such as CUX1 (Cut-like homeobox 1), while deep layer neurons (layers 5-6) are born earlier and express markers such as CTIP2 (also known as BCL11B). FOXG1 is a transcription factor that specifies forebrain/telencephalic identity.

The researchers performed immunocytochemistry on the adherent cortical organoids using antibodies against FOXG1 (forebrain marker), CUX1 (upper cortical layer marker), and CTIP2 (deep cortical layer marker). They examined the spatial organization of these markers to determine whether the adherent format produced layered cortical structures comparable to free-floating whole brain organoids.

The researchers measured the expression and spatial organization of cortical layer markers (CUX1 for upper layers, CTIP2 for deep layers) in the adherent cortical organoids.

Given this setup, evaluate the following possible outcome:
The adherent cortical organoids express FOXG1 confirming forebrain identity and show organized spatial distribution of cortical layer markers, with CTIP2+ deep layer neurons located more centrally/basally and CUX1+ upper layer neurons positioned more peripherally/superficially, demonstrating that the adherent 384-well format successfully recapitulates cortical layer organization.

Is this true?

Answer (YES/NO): YES